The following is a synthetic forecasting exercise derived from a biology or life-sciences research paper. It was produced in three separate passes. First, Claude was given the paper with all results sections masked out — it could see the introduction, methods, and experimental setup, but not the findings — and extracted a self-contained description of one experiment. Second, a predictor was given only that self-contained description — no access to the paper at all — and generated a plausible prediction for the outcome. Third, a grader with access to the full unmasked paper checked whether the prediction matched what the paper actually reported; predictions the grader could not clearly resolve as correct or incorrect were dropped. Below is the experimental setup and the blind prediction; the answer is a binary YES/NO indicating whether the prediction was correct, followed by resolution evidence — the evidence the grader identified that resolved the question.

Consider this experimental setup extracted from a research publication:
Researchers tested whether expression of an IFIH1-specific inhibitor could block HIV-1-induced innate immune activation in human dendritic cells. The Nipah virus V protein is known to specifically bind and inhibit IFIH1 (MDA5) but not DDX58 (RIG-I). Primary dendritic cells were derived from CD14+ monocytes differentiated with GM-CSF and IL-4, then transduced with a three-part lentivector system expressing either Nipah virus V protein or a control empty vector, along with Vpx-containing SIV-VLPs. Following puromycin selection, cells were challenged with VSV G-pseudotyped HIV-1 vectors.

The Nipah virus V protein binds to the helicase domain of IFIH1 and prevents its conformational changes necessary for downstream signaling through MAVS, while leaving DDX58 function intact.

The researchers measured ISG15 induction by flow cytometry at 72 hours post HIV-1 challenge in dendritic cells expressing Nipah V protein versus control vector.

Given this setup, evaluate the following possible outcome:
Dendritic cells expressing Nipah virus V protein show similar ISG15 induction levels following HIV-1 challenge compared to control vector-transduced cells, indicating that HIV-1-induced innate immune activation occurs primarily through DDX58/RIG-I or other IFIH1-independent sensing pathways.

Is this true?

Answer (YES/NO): NO